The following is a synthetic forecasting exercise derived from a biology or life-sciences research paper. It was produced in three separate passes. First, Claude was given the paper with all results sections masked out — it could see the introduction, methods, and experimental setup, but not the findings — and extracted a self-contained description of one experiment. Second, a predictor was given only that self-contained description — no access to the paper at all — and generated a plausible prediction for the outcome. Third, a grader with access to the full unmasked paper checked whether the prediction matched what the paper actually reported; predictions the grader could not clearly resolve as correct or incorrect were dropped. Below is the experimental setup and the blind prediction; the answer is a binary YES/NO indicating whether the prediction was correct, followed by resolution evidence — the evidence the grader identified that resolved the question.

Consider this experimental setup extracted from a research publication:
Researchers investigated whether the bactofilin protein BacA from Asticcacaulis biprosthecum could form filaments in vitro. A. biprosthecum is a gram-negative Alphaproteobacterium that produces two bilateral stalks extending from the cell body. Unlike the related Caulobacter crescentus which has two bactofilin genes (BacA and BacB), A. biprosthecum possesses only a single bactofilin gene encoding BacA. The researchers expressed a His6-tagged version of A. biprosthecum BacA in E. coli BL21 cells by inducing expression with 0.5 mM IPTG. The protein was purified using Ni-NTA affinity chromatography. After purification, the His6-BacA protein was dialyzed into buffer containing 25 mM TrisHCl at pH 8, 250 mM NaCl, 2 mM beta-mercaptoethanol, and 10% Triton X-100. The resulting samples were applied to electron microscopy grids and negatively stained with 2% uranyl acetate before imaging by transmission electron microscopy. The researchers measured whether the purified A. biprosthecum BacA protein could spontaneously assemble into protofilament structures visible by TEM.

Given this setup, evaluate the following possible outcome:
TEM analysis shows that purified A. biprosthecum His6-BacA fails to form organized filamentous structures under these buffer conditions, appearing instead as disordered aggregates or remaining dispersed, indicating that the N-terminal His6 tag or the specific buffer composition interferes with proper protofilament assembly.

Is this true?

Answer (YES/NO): NO